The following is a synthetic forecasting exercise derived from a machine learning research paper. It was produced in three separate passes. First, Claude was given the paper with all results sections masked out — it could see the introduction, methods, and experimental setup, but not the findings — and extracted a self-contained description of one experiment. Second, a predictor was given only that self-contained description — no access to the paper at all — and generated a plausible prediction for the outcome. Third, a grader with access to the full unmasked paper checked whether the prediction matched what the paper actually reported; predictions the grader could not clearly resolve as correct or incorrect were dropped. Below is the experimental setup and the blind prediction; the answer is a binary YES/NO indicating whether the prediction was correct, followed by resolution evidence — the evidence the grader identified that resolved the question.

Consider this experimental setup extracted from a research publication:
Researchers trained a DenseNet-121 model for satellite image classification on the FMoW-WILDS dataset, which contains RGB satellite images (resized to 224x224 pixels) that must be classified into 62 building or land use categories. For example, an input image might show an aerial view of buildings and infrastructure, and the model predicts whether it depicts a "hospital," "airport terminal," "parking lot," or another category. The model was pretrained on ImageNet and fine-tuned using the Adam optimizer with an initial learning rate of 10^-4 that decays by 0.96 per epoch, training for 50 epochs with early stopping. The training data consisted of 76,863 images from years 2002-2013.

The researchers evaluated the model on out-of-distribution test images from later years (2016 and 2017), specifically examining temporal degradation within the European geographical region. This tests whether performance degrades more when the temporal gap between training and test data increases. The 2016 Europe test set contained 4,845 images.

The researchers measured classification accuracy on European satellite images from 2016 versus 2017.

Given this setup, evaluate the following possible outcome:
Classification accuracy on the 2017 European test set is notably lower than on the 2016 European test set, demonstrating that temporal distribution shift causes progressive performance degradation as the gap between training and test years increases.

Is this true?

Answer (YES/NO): YES